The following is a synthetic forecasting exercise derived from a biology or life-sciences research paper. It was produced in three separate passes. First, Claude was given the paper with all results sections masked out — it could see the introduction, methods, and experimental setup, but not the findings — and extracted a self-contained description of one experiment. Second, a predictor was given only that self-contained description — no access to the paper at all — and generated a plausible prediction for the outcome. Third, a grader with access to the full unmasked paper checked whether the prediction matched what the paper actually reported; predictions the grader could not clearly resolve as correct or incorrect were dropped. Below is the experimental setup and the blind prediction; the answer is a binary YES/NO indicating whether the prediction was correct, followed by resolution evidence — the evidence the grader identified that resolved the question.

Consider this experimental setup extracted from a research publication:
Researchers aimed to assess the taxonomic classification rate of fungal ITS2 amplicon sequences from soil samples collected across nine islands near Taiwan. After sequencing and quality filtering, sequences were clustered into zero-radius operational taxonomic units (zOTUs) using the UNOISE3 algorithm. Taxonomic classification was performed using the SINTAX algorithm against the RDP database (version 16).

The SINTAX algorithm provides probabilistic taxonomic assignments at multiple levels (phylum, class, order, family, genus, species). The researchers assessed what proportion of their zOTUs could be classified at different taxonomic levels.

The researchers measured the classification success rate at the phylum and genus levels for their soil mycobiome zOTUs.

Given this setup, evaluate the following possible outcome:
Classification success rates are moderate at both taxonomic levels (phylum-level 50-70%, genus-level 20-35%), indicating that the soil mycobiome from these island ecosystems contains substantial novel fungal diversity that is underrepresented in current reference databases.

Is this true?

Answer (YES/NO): NO